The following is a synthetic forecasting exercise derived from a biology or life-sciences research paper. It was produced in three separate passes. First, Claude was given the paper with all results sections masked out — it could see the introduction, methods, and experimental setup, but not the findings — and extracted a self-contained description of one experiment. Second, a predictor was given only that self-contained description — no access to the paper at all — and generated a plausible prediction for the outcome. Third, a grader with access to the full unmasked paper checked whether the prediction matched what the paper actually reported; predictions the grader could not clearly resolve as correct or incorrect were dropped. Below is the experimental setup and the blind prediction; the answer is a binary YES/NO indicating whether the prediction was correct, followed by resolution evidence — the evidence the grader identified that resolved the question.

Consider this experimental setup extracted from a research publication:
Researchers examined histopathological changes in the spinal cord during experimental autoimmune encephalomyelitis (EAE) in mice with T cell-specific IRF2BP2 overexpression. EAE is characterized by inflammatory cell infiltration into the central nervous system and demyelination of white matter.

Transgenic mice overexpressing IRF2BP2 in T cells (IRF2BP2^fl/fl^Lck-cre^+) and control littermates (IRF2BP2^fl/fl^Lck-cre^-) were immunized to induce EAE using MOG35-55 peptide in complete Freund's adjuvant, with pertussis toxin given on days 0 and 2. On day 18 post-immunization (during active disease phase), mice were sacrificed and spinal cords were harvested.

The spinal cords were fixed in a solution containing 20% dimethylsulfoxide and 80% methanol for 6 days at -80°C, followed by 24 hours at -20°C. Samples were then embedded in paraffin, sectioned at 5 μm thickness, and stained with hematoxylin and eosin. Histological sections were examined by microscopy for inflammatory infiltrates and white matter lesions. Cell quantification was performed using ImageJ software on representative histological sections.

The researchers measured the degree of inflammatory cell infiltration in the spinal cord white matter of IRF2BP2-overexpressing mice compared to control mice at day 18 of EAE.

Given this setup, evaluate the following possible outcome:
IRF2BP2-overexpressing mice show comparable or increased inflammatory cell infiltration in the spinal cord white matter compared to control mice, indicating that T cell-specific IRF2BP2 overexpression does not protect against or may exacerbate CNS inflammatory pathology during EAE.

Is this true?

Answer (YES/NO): NO